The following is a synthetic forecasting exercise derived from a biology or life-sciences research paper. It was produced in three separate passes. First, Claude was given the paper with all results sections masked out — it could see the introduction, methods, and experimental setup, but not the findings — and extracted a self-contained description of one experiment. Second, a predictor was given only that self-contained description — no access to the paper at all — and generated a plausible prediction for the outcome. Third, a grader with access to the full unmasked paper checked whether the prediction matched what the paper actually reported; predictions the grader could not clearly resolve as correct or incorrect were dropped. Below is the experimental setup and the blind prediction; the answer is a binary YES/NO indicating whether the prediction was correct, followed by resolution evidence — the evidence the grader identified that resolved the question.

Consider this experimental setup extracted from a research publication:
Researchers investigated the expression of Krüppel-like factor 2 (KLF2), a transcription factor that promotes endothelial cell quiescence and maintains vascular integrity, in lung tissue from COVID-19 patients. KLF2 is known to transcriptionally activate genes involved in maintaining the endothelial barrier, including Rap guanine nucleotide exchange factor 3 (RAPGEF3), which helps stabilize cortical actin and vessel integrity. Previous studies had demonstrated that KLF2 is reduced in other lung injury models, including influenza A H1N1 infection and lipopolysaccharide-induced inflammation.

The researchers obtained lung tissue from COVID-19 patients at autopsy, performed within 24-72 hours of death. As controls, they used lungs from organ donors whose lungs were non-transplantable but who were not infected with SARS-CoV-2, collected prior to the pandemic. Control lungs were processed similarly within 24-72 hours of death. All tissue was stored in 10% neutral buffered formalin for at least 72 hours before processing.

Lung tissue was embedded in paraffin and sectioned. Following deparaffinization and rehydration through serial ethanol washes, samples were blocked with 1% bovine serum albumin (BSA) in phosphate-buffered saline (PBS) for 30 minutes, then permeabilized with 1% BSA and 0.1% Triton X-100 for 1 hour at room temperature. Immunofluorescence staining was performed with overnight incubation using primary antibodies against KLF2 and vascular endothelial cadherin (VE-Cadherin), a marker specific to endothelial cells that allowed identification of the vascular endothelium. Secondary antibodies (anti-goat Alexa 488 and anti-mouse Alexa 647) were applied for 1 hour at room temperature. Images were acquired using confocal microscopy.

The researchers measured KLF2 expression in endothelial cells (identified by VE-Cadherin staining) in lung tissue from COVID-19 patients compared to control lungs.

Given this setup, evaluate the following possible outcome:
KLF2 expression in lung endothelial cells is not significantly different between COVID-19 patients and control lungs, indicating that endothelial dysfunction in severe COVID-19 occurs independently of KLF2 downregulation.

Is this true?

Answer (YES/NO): NO